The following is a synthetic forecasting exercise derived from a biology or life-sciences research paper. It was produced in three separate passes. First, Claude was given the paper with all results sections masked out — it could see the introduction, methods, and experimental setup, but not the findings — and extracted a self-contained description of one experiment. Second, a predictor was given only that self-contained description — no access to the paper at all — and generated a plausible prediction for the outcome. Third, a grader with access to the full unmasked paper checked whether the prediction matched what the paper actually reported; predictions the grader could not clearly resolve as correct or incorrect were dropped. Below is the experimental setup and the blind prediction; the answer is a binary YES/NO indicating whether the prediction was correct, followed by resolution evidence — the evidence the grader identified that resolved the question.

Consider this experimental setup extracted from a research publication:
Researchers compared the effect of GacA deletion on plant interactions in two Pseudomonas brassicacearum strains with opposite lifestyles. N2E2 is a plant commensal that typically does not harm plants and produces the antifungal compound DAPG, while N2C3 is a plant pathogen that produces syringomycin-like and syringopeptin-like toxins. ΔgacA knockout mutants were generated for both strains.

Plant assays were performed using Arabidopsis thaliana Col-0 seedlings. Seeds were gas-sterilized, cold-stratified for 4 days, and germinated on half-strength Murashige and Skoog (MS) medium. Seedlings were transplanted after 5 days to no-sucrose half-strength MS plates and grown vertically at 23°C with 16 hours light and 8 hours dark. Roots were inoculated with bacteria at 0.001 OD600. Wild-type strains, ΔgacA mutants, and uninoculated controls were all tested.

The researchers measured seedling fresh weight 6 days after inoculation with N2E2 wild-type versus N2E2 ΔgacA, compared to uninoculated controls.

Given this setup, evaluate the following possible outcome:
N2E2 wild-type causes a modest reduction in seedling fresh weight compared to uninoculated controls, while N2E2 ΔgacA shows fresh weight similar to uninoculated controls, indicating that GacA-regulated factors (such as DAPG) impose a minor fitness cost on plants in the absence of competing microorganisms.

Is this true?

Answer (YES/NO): NO